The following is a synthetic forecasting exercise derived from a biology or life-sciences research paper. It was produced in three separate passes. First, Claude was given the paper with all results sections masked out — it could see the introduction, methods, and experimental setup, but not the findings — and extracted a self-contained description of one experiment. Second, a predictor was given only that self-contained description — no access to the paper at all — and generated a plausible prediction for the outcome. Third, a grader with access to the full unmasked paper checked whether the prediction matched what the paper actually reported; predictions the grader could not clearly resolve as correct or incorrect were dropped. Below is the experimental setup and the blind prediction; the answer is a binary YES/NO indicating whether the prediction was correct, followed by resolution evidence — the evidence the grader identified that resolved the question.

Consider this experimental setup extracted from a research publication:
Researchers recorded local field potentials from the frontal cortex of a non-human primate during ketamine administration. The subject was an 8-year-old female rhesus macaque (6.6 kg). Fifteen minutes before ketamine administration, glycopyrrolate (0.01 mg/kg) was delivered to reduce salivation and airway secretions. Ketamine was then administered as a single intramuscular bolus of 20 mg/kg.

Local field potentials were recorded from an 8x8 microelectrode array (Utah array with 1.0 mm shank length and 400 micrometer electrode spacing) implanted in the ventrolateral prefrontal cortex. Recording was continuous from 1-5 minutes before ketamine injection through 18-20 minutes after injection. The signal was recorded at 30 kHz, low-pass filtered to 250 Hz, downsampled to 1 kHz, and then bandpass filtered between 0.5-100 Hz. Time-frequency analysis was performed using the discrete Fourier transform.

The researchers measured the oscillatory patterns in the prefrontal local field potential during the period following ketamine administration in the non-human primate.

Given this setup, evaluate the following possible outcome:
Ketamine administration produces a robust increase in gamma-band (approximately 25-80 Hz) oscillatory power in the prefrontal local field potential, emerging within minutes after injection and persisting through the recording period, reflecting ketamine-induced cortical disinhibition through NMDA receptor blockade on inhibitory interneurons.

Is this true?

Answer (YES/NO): NO